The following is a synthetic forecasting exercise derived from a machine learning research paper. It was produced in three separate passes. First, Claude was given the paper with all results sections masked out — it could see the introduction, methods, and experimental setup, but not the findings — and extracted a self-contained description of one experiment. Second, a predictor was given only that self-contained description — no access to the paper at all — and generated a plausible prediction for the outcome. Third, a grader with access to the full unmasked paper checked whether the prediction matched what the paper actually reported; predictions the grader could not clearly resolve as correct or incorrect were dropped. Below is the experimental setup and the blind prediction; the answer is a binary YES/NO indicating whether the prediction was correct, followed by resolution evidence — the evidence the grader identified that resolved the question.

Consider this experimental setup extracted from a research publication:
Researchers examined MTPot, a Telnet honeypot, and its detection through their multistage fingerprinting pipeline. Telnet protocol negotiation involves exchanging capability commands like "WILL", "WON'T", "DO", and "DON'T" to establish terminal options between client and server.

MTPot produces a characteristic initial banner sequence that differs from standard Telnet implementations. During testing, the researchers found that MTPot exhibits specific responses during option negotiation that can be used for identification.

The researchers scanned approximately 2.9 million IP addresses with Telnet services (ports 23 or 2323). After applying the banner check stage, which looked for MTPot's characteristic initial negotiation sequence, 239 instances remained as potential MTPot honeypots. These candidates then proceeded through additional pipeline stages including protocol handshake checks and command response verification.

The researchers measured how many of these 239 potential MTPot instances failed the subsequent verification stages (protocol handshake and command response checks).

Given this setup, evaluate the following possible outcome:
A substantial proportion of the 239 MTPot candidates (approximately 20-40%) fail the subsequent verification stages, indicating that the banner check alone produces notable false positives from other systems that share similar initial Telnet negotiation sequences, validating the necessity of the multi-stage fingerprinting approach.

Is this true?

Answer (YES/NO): NO